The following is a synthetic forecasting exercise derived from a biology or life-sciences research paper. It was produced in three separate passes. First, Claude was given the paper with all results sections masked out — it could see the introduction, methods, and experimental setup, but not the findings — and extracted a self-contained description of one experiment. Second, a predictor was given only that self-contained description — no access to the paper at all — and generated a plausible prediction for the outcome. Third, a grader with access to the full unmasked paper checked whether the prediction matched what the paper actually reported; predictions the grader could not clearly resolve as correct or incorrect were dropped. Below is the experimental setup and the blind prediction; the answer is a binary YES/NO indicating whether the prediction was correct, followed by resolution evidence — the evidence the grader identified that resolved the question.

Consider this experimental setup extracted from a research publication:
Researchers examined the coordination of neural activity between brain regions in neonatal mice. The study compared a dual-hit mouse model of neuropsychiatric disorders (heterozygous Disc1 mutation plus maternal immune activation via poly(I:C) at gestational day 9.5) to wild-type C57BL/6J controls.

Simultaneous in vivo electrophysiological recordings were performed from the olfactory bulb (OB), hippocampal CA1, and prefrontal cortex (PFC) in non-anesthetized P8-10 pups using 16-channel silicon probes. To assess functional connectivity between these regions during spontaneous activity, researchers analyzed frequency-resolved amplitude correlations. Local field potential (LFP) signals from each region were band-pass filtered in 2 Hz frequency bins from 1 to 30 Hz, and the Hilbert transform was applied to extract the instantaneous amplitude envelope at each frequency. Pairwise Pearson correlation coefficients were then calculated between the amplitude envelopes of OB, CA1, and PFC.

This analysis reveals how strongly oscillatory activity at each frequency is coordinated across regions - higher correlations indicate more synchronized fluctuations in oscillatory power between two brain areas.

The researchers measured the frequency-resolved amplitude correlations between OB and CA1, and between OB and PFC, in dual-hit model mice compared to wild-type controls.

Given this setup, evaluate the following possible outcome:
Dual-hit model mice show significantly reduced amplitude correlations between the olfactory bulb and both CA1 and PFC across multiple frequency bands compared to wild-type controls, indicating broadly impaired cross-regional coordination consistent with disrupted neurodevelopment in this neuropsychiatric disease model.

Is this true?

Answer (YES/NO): YES